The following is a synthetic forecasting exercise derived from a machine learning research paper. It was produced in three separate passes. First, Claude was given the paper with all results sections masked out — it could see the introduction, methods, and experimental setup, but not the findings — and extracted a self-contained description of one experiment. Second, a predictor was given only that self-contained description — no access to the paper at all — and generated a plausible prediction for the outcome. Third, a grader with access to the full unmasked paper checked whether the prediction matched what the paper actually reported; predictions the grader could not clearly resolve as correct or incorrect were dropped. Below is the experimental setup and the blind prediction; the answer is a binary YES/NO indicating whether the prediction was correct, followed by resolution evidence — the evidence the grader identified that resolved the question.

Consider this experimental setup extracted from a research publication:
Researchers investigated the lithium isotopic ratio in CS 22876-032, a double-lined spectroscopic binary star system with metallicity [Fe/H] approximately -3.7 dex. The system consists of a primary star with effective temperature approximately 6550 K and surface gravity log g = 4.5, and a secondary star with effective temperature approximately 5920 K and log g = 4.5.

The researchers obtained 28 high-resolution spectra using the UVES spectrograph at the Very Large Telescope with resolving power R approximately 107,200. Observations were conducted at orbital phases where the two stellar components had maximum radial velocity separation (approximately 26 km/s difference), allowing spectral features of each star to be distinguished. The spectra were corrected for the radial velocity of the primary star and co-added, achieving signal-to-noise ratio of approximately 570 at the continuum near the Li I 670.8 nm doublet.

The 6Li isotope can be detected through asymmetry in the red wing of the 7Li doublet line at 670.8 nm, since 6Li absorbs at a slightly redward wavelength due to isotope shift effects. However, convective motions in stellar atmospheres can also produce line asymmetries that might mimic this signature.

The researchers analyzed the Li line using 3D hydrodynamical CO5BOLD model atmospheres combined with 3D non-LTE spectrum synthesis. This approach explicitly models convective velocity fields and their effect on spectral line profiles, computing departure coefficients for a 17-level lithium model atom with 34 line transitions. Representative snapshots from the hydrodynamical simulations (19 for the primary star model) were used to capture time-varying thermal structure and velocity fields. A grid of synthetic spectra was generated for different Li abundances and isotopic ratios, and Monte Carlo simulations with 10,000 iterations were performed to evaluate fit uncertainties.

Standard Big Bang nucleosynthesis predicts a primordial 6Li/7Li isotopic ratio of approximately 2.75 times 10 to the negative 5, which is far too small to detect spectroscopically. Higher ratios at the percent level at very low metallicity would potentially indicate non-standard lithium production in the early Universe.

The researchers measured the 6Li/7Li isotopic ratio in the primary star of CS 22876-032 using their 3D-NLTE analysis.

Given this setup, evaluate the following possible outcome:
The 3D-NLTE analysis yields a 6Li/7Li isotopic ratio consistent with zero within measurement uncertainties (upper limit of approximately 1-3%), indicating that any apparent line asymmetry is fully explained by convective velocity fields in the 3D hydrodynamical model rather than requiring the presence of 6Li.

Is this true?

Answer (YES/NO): NO